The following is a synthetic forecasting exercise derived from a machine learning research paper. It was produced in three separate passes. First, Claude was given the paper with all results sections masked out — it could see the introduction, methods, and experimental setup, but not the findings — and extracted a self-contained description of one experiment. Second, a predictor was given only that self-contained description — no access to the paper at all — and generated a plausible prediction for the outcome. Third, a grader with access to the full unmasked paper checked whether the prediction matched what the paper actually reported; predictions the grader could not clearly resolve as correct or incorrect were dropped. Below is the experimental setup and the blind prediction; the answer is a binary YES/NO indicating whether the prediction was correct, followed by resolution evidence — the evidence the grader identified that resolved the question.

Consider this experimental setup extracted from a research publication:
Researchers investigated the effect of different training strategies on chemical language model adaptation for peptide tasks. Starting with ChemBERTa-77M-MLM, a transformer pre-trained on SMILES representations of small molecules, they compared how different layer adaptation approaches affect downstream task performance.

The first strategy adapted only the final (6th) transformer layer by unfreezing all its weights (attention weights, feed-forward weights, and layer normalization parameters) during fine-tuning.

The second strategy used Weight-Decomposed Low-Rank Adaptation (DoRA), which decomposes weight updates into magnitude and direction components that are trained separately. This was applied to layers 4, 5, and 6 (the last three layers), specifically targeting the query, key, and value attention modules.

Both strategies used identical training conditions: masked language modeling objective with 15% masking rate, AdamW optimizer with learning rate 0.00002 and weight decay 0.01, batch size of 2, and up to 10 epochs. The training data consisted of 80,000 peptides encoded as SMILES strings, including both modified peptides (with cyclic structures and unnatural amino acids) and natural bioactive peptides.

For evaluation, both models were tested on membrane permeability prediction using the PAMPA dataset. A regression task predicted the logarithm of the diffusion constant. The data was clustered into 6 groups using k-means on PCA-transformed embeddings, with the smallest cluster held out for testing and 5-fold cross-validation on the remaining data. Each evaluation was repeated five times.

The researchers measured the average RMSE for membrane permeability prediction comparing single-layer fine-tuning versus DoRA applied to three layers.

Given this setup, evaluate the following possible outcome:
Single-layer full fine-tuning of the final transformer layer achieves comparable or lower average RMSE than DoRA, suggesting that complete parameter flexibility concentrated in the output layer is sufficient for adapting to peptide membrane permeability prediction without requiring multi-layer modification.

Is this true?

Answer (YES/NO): NO